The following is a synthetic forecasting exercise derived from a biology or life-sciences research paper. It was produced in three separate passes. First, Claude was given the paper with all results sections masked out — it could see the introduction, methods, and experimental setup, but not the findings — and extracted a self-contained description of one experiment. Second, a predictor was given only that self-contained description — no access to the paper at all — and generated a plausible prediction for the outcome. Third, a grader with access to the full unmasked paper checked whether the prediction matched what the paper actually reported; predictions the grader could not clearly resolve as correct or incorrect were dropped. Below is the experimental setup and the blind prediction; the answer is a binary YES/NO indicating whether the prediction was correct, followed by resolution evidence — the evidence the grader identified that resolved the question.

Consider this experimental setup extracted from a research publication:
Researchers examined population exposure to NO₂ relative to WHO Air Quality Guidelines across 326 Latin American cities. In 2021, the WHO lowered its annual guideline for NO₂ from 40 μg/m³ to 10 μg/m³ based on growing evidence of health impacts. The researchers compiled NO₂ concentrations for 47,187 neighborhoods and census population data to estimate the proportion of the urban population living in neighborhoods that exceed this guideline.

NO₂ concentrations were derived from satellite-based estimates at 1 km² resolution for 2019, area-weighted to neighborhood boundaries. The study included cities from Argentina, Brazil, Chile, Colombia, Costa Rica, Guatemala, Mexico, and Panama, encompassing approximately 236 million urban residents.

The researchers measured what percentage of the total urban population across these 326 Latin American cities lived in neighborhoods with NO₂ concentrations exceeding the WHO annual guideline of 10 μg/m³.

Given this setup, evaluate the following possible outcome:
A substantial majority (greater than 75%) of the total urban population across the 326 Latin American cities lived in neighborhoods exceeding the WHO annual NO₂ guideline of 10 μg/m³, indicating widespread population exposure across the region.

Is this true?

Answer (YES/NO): YES